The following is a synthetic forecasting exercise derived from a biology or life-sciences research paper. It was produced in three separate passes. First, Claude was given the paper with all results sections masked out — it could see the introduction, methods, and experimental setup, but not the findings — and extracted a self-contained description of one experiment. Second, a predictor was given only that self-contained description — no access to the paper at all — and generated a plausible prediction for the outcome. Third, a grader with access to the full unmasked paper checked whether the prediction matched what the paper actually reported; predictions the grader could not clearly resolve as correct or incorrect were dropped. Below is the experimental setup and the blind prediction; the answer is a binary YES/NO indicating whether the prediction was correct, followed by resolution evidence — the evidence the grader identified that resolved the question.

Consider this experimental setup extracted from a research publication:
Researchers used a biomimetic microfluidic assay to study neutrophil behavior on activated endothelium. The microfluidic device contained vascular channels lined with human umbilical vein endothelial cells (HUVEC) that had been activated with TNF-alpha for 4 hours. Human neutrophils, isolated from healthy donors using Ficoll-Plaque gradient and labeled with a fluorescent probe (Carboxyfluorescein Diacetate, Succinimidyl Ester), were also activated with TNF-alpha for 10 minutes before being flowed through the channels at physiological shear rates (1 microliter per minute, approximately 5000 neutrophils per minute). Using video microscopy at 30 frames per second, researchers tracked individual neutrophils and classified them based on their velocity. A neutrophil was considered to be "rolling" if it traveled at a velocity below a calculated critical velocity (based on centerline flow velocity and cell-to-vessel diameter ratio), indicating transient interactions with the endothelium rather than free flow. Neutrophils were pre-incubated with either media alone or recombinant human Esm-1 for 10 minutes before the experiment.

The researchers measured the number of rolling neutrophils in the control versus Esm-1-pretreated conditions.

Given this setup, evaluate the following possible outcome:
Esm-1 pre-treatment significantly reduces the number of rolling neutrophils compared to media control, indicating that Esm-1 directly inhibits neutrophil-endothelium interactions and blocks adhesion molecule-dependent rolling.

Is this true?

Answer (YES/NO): YES